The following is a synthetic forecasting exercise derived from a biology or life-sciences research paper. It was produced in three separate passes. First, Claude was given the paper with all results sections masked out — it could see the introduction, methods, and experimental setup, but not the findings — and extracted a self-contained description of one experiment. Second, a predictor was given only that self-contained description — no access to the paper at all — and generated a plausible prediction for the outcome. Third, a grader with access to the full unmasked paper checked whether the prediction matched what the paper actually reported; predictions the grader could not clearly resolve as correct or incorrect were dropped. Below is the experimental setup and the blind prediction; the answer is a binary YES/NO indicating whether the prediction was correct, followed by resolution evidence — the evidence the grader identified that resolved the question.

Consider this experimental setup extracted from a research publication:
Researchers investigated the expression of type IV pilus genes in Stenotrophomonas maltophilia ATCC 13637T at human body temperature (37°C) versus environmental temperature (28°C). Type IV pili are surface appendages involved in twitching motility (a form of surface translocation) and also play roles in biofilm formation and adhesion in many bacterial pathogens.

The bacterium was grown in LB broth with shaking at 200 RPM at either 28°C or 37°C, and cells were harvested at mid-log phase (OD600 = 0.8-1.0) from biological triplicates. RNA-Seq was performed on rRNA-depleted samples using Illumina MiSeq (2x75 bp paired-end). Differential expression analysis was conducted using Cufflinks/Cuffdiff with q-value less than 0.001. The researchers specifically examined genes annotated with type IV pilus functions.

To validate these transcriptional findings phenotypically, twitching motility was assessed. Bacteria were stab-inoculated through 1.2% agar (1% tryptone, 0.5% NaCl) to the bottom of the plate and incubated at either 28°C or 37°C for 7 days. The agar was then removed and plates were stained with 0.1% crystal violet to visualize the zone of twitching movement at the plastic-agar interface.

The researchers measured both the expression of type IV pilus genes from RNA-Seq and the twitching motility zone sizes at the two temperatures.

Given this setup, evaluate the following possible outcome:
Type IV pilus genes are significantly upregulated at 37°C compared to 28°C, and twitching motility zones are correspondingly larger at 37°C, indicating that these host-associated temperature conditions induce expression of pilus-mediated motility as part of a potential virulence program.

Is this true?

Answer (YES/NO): NO